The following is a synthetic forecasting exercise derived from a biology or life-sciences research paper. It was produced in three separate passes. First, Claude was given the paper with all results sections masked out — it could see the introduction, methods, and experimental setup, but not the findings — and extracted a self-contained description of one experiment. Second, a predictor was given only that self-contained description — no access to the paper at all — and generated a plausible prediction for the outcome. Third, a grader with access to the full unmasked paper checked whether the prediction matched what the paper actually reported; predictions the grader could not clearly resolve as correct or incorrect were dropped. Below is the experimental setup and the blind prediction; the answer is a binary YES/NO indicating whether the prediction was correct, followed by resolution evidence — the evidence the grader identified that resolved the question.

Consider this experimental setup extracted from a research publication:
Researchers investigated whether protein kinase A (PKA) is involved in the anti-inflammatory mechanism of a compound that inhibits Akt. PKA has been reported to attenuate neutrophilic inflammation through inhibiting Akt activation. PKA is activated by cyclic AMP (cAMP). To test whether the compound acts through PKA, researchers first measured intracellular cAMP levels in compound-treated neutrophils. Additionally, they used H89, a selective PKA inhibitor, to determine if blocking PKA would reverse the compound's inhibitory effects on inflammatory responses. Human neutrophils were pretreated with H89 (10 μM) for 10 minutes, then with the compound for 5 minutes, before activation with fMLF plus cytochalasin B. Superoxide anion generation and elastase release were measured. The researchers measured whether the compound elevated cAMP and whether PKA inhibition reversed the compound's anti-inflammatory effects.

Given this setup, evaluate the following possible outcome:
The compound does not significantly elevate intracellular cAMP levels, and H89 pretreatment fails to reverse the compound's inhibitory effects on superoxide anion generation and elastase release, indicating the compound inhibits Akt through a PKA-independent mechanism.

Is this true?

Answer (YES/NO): YES